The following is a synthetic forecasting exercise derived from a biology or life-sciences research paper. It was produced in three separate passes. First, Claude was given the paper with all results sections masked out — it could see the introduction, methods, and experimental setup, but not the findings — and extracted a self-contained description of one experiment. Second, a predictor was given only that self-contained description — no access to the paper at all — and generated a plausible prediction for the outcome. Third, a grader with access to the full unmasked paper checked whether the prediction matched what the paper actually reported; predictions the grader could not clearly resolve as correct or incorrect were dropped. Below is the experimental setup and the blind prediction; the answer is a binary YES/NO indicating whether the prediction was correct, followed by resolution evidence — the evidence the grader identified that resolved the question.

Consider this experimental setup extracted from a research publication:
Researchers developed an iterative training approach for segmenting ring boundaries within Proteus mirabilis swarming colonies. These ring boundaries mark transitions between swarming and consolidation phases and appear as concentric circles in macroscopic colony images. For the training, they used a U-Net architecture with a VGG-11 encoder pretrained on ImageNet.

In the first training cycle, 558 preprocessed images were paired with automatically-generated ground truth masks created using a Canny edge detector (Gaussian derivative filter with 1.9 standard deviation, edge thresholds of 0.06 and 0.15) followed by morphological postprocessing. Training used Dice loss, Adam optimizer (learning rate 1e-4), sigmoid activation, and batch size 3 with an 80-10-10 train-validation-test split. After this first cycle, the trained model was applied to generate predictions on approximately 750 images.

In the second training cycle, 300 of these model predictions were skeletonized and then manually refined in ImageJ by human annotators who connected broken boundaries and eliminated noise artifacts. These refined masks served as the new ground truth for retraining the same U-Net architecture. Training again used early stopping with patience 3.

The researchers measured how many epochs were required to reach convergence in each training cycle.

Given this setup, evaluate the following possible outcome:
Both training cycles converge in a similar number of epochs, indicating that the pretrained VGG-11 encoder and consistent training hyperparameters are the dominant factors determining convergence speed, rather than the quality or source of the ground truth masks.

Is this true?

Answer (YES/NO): NO